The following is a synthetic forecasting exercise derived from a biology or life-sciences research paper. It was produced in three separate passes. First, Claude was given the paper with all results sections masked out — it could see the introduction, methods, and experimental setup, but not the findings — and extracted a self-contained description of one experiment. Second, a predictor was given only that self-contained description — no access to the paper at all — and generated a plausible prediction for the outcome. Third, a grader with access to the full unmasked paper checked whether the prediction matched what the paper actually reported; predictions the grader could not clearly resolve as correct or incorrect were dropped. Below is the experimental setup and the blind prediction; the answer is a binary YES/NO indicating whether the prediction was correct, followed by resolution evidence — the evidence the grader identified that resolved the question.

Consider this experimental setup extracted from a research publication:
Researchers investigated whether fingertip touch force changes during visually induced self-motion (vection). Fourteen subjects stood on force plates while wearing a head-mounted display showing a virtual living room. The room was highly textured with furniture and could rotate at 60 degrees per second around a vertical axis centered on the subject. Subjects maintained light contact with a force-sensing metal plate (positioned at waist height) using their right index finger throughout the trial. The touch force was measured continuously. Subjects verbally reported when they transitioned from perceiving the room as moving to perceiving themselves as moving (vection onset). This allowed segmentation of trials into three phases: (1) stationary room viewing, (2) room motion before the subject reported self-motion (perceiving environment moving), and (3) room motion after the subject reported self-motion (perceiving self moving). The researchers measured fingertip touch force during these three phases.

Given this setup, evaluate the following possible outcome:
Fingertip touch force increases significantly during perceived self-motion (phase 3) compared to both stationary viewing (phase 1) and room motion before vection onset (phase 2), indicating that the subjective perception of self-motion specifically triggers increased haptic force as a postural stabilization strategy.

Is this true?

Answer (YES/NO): NO